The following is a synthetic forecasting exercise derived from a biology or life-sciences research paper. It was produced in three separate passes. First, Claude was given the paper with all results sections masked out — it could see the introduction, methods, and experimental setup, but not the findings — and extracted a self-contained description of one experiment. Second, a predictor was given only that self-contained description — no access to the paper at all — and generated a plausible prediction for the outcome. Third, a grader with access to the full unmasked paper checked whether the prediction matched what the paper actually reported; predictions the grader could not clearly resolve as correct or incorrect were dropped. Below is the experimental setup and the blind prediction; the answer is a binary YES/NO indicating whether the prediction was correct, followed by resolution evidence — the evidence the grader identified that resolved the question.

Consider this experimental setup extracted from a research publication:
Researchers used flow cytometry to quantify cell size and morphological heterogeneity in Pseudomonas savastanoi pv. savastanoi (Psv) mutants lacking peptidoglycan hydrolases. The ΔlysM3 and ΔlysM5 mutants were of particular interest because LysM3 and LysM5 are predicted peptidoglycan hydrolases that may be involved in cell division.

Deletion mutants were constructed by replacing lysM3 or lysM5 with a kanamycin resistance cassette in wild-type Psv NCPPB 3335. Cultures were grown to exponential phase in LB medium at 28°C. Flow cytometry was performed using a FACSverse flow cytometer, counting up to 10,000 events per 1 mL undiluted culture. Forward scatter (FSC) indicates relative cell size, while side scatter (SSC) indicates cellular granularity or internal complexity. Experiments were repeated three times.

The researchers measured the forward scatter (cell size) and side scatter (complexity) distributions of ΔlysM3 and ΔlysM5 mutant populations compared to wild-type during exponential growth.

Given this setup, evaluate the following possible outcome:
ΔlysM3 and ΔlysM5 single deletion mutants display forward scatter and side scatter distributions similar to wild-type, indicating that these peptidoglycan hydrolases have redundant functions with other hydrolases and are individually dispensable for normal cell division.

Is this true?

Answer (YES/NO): NO